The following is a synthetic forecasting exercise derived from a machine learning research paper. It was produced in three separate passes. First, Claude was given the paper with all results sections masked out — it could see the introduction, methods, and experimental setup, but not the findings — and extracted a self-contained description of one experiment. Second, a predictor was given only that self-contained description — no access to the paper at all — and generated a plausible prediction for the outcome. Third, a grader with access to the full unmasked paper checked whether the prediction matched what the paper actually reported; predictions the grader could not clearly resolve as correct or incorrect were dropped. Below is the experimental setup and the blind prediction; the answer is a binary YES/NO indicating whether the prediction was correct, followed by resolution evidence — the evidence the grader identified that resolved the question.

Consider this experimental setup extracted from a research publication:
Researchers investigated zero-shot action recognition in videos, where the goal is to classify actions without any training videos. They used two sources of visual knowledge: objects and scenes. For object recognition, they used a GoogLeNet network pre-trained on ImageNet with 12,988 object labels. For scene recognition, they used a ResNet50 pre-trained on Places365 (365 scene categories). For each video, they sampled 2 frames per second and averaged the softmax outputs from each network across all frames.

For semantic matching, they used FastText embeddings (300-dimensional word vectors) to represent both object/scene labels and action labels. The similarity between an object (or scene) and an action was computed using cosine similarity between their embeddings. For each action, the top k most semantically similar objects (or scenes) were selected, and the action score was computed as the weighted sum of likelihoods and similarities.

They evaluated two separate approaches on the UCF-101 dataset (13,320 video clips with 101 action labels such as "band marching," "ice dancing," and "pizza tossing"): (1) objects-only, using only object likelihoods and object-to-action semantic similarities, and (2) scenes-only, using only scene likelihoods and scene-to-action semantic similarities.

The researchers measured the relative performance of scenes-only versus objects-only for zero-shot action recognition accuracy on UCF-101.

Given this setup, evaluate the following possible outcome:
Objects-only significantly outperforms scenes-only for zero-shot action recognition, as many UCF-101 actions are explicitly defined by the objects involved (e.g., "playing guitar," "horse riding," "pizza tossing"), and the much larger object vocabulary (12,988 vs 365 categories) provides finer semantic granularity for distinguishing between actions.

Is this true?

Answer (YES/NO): YES